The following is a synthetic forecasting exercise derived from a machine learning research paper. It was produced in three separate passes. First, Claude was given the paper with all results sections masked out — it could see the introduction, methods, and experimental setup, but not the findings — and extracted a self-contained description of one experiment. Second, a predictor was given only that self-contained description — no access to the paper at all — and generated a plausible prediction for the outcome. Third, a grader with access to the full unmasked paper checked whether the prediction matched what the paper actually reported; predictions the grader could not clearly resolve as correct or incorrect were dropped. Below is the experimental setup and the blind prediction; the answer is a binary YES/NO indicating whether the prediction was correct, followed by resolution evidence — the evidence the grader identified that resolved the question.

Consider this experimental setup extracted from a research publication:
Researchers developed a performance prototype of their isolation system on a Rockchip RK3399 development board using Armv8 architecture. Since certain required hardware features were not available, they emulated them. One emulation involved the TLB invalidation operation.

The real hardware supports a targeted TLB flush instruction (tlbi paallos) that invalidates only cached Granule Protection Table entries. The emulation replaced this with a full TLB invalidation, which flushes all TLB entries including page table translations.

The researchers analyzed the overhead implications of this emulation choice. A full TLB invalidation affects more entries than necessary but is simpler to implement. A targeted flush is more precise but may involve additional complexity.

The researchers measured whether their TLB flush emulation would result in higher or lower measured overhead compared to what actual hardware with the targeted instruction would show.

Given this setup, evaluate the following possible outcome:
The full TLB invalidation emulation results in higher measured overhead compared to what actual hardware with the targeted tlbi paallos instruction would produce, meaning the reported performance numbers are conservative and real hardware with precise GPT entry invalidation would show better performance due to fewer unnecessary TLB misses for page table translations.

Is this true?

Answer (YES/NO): YES